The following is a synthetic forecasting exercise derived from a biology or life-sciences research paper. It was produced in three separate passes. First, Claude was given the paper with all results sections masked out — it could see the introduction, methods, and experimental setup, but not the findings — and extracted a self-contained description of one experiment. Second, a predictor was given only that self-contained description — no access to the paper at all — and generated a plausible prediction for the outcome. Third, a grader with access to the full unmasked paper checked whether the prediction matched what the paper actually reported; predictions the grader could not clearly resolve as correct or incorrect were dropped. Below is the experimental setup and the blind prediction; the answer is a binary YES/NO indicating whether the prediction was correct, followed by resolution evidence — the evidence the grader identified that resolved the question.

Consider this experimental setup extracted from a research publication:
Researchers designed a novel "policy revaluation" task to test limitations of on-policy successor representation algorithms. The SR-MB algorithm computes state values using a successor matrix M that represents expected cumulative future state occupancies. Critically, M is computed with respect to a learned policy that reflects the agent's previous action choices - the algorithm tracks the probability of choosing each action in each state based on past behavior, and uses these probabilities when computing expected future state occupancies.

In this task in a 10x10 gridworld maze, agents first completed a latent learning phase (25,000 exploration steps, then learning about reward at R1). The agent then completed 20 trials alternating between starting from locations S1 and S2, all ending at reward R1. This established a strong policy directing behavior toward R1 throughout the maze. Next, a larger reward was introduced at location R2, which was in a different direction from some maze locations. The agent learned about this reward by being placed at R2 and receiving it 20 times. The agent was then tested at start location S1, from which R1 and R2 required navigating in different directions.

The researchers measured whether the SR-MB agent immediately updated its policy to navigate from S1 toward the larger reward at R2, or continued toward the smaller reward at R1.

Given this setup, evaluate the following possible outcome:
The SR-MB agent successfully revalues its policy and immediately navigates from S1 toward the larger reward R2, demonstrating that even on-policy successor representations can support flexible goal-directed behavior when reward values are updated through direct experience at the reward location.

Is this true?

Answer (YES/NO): NO